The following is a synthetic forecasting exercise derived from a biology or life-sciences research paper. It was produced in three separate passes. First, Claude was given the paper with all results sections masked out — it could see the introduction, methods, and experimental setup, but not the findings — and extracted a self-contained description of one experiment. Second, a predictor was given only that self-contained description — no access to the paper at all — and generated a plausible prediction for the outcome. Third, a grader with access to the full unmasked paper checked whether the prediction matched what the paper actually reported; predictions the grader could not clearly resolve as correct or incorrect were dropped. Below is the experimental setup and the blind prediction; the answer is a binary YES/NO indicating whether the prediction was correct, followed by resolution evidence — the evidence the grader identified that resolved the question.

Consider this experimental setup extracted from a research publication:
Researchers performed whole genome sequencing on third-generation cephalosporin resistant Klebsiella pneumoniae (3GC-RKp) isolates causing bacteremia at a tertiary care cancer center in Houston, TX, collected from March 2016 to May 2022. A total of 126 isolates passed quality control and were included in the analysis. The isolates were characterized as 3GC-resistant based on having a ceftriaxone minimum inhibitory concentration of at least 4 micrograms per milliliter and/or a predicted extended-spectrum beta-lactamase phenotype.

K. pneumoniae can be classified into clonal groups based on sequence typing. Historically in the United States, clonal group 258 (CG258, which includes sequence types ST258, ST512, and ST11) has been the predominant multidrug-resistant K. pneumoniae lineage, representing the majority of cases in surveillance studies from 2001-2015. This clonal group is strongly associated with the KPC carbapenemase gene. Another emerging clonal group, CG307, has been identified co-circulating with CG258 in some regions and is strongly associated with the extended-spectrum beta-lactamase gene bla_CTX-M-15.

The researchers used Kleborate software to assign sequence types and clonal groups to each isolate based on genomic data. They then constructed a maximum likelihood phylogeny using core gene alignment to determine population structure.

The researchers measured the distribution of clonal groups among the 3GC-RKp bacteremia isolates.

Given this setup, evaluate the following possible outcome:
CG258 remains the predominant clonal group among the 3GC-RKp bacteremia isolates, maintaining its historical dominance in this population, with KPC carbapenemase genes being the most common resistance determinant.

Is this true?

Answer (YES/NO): NO